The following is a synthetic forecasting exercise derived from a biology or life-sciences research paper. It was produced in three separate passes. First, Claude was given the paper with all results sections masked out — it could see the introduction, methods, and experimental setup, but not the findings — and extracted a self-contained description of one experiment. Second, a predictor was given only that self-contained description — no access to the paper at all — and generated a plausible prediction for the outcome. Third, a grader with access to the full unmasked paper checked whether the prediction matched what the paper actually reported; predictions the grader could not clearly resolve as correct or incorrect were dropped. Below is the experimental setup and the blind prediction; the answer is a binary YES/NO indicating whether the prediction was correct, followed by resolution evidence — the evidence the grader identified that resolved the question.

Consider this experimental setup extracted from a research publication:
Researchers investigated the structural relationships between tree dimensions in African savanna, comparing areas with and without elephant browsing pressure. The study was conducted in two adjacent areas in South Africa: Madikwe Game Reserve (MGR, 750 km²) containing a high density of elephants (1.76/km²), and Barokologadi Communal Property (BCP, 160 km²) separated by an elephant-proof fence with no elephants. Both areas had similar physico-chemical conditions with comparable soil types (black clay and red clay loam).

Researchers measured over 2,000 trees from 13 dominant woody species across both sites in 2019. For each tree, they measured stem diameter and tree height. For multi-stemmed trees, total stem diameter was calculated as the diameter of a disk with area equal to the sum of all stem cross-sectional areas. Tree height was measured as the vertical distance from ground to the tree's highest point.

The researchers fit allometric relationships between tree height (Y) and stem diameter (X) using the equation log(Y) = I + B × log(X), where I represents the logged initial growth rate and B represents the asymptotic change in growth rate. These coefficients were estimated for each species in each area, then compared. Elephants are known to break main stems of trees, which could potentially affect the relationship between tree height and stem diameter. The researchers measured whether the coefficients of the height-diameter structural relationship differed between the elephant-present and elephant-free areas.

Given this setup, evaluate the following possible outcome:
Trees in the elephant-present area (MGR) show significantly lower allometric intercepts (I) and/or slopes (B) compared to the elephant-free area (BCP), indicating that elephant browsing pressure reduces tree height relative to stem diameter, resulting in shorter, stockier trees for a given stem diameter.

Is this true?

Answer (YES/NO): NO